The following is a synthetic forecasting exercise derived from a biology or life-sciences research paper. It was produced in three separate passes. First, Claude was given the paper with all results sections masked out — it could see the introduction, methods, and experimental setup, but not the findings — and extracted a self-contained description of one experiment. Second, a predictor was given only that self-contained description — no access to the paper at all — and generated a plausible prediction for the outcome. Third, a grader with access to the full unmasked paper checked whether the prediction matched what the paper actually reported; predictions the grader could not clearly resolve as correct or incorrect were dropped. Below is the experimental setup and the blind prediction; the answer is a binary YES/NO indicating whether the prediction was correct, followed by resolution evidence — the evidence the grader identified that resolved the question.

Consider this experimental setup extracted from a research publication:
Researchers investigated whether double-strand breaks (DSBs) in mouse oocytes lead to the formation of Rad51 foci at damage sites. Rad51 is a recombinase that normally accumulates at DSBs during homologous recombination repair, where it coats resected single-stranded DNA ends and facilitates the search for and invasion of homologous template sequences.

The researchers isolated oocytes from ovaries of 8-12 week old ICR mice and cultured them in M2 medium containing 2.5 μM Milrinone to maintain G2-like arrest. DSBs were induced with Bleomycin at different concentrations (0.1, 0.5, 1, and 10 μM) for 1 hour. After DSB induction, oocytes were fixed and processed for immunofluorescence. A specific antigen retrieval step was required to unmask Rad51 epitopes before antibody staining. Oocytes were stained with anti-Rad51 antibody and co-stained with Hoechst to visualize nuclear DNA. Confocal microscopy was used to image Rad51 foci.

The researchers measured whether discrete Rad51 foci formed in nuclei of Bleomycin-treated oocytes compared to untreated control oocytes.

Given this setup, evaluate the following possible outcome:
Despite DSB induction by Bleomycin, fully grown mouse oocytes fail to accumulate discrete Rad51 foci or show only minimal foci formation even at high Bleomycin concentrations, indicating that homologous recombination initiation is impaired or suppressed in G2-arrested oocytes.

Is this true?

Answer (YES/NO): NO